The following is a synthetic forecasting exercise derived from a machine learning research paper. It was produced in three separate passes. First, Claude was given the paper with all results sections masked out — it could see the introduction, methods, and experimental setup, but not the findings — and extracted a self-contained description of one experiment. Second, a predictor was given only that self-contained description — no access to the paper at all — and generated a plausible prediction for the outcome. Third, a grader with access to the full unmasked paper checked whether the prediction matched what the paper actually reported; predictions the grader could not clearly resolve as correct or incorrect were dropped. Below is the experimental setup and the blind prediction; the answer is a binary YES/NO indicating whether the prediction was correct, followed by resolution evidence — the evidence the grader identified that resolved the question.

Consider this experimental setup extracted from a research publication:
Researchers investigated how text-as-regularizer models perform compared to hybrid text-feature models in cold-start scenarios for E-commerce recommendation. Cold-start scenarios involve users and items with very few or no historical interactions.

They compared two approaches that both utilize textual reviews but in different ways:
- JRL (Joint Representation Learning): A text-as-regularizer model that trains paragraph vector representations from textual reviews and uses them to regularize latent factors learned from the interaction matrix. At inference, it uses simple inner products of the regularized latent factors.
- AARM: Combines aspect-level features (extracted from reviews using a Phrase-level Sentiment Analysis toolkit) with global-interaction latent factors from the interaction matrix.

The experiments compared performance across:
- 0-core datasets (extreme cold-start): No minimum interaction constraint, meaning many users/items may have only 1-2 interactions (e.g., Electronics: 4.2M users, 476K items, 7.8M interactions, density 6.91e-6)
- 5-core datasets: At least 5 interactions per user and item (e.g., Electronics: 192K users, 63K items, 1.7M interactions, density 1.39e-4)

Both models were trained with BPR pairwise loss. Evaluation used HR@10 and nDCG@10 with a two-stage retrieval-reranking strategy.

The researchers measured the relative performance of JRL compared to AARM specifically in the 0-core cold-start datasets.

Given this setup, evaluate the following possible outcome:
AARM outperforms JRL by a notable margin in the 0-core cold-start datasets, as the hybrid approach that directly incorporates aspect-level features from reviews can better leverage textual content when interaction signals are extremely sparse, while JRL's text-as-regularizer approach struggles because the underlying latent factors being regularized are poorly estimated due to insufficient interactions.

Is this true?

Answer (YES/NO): NO